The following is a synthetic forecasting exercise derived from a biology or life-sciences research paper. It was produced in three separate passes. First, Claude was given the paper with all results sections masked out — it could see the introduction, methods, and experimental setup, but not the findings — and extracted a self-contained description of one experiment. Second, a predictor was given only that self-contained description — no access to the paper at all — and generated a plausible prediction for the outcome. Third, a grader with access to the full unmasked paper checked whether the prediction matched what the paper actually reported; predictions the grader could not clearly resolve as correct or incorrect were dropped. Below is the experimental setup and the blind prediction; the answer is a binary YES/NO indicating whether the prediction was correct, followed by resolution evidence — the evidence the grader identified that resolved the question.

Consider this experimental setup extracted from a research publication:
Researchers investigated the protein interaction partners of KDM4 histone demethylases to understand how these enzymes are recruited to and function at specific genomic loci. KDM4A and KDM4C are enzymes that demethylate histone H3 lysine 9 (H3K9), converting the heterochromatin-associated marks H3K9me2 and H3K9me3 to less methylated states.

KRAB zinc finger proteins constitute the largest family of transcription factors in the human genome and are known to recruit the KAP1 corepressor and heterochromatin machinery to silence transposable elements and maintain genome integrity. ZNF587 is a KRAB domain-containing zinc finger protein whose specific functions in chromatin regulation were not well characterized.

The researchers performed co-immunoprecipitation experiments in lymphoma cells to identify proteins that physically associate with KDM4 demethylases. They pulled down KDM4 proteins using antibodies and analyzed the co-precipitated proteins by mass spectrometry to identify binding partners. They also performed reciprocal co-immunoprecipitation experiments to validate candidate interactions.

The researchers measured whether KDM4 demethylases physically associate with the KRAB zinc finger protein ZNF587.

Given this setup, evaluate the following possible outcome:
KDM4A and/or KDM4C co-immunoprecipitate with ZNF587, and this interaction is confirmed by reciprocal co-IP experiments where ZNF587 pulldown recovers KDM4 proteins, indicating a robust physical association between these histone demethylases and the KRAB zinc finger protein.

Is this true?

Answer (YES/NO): YES